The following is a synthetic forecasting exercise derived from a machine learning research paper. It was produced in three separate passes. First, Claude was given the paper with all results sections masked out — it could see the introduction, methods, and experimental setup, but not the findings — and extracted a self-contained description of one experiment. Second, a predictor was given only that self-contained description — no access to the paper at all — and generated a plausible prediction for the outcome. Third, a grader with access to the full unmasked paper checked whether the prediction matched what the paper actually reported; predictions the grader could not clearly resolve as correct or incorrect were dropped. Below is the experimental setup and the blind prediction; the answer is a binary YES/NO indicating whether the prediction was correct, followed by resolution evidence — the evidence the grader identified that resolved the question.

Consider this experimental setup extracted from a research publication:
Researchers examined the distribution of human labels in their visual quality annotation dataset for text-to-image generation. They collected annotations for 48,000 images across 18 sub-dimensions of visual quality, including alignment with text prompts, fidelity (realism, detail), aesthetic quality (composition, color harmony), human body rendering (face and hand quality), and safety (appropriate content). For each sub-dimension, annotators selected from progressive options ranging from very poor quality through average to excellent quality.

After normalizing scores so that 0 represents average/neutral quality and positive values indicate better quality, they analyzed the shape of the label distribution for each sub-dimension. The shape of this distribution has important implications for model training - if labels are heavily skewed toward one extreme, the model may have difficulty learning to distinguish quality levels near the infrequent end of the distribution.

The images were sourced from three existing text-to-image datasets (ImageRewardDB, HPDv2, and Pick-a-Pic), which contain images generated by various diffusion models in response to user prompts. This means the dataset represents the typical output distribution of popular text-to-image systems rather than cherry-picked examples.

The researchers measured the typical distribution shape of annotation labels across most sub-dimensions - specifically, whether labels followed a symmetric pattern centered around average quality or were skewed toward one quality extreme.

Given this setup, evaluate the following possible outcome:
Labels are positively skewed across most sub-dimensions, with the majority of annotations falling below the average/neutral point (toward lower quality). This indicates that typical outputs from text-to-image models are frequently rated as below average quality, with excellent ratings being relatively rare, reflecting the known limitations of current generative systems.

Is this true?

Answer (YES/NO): NO